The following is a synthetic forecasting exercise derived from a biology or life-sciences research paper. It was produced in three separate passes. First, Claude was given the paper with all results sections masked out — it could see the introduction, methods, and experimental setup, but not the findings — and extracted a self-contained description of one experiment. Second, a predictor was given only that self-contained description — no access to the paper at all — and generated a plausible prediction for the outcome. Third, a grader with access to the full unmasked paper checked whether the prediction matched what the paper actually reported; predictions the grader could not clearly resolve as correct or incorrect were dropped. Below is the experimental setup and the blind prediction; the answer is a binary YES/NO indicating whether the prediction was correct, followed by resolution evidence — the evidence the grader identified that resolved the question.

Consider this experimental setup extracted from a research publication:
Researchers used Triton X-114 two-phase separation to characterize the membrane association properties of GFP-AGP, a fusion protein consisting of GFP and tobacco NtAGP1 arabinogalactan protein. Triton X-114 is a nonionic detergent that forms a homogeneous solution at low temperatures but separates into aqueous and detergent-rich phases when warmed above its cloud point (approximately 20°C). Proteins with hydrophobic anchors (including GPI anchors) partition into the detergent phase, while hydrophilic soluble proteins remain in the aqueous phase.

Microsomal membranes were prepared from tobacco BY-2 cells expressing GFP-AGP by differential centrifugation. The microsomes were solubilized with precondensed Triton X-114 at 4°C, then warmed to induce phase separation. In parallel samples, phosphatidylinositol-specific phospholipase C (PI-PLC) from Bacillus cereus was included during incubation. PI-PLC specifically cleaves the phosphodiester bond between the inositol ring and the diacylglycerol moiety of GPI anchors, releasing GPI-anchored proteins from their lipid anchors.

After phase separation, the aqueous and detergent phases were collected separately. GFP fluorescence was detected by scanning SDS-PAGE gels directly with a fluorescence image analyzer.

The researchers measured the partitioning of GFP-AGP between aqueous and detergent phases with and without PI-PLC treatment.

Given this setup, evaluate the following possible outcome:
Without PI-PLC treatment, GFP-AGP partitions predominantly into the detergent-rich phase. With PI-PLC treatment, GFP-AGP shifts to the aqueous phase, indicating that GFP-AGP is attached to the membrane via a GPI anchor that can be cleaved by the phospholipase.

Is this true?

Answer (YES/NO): NO